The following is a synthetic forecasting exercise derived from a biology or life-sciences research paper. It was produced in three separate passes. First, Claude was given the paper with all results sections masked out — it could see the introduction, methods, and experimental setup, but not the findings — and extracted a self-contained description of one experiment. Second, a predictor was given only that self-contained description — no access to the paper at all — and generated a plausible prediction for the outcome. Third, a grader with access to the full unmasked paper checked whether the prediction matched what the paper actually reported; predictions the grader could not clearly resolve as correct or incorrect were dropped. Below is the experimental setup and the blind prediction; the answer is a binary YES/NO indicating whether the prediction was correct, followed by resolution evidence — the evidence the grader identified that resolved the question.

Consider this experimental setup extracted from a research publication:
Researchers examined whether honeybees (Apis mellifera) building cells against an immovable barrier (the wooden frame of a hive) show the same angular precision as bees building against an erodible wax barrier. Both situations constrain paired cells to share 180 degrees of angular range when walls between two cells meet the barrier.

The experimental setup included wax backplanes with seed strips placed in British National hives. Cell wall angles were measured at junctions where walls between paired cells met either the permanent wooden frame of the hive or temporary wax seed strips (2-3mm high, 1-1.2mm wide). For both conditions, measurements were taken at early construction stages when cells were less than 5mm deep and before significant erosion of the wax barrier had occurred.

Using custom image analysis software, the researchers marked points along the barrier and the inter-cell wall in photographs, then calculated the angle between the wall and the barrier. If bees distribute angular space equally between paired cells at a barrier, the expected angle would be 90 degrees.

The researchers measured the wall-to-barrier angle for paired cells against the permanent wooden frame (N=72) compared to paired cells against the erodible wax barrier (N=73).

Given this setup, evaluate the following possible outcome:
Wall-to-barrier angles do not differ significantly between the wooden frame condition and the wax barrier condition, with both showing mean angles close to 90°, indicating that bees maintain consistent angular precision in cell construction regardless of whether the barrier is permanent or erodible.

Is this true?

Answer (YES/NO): YES